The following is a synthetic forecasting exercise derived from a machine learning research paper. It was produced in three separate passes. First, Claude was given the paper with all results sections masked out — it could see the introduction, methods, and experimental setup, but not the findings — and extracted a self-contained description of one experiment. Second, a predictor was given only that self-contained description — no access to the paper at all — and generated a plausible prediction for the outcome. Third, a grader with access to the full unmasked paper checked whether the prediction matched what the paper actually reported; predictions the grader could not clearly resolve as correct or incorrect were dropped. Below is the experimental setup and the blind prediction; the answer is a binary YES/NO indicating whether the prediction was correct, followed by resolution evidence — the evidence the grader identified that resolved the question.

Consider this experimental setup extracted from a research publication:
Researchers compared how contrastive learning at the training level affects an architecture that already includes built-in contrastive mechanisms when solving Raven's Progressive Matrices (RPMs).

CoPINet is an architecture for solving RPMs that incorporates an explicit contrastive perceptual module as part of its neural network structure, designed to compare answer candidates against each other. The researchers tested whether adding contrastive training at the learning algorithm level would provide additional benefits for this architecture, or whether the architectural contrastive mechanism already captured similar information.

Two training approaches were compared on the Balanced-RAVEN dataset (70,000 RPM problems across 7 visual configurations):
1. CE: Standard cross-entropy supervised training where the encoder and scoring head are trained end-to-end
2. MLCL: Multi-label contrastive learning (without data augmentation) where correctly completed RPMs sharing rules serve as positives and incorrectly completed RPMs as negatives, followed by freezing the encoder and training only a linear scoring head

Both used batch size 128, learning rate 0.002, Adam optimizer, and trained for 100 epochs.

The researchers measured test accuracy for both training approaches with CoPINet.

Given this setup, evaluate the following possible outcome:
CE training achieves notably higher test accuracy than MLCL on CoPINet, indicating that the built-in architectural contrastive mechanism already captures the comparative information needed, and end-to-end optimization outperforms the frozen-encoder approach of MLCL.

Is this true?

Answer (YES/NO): NO